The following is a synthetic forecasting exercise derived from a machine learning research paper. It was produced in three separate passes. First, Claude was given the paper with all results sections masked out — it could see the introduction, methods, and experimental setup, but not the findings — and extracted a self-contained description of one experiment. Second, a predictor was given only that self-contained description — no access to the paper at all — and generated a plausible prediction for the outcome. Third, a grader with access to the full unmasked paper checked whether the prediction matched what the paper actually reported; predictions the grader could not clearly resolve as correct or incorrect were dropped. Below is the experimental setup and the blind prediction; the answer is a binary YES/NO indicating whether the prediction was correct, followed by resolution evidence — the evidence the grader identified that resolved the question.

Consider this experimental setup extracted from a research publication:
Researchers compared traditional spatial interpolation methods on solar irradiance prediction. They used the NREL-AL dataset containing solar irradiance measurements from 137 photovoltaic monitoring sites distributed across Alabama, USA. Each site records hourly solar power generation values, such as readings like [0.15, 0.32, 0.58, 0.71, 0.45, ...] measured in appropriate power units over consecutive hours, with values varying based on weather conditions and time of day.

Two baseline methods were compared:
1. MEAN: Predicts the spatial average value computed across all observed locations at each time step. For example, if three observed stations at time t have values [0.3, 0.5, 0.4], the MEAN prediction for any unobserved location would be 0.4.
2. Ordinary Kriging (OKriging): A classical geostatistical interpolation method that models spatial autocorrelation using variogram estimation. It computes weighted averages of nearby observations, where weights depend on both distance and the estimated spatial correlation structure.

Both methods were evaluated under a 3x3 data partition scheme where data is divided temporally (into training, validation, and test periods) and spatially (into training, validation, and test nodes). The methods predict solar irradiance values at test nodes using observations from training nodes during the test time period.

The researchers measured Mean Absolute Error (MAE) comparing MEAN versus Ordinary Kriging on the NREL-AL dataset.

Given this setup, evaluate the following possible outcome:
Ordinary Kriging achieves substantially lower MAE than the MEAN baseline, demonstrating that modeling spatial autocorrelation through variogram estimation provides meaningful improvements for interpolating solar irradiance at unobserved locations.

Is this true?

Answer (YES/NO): NO